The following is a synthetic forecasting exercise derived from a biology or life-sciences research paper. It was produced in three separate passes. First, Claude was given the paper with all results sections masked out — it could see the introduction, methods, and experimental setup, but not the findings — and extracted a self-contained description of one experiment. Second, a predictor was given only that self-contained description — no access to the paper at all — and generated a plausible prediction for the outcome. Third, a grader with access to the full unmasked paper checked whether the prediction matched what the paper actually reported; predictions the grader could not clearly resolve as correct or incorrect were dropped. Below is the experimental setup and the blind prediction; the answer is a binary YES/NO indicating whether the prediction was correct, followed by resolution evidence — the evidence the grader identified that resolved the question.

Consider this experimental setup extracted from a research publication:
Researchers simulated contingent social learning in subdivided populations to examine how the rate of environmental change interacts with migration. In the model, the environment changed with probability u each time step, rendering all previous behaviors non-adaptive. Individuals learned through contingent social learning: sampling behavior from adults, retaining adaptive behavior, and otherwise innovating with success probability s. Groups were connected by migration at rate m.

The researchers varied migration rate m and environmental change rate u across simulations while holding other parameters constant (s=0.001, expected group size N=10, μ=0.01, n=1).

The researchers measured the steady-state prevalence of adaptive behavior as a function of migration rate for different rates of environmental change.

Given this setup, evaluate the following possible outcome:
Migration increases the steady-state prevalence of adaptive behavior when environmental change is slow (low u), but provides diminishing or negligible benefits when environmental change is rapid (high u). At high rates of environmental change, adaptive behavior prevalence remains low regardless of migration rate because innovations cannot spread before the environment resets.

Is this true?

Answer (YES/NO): YES